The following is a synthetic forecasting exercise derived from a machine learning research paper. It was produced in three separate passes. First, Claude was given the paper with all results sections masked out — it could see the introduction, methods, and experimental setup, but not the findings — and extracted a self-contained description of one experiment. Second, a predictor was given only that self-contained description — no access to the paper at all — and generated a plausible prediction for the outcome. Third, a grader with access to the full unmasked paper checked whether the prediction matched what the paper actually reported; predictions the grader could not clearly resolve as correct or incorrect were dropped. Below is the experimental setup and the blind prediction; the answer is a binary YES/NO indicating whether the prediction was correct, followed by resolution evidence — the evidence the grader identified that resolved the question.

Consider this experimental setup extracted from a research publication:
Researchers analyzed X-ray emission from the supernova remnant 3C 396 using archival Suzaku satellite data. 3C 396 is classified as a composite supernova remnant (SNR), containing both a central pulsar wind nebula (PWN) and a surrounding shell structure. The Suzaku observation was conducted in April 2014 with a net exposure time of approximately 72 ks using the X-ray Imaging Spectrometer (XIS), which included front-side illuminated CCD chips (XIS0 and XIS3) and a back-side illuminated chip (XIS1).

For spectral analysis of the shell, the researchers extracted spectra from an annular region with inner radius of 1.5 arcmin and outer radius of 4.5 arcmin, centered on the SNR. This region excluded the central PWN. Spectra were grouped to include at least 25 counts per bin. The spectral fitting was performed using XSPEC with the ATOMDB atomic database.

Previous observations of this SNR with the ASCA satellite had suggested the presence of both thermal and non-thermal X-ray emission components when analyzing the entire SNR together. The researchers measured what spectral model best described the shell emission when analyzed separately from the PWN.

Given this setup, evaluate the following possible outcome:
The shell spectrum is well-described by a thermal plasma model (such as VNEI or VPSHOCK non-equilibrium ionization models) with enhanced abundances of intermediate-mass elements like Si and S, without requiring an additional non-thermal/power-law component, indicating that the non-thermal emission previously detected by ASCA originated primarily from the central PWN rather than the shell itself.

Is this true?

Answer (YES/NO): NO